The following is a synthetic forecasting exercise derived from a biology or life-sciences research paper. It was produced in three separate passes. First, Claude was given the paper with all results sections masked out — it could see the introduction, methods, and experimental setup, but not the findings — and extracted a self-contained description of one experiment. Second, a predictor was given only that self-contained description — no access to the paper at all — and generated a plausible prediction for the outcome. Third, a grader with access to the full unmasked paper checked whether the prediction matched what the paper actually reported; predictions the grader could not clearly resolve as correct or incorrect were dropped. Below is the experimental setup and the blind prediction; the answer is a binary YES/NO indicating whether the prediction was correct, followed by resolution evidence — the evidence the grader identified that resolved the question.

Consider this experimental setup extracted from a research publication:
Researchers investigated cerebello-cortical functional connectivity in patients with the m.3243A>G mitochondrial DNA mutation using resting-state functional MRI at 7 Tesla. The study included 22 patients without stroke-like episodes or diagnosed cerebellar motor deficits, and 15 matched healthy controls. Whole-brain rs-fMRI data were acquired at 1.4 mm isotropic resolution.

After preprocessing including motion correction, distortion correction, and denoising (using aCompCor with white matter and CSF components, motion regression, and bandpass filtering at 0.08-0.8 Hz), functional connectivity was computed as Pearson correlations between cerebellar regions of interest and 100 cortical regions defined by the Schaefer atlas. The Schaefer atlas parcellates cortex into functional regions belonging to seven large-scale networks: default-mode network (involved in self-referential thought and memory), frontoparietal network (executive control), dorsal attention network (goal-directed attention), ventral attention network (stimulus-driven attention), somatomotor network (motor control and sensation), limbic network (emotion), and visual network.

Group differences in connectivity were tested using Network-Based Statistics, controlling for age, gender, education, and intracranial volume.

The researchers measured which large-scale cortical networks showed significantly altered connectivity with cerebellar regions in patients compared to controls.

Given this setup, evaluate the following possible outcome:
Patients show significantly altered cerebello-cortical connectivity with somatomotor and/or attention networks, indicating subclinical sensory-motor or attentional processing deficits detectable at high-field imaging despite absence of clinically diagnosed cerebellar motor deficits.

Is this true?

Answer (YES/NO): NO